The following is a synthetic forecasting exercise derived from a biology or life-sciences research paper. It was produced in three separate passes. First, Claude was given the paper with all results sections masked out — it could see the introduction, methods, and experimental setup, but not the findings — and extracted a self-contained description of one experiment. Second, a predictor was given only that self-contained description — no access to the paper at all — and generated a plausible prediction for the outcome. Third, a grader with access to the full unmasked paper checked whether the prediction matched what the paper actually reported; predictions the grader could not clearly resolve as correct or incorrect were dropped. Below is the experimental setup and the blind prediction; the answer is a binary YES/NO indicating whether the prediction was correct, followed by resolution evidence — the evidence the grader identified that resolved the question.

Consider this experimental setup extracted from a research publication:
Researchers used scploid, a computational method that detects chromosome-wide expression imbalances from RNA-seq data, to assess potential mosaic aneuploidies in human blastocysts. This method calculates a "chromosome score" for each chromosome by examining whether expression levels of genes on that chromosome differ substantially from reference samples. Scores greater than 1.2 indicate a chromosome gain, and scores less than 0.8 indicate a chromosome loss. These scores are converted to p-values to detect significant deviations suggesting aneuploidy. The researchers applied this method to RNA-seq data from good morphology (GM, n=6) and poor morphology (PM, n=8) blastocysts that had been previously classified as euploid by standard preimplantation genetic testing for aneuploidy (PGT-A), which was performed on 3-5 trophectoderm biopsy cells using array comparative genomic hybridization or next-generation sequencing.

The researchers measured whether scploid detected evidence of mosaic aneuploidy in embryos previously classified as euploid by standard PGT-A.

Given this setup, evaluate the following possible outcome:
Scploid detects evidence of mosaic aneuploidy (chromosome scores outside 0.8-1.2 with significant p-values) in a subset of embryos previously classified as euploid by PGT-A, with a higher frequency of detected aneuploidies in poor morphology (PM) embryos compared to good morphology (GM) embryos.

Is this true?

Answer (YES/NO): NO